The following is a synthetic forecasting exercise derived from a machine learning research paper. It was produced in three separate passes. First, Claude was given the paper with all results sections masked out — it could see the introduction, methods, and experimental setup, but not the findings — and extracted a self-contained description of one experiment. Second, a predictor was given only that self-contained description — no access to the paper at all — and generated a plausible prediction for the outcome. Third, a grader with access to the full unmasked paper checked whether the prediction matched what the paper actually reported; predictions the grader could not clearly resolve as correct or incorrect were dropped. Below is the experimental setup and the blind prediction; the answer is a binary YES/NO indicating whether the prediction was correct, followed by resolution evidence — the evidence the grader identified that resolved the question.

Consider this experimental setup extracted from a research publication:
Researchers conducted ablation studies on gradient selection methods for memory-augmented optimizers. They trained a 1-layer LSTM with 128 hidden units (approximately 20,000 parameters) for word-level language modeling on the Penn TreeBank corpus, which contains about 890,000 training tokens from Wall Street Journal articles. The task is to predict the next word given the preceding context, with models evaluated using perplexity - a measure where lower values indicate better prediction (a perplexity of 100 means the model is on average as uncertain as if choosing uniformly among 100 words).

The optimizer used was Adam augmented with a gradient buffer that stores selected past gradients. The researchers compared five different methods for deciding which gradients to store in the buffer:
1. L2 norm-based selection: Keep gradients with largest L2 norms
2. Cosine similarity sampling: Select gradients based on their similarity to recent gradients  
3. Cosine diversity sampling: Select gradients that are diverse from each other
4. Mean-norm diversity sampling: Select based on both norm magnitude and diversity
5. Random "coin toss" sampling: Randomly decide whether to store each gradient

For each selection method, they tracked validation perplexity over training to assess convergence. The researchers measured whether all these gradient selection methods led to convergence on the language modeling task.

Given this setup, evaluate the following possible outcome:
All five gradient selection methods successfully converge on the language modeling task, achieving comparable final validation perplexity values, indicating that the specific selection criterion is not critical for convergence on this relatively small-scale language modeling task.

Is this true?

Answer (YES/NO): YES